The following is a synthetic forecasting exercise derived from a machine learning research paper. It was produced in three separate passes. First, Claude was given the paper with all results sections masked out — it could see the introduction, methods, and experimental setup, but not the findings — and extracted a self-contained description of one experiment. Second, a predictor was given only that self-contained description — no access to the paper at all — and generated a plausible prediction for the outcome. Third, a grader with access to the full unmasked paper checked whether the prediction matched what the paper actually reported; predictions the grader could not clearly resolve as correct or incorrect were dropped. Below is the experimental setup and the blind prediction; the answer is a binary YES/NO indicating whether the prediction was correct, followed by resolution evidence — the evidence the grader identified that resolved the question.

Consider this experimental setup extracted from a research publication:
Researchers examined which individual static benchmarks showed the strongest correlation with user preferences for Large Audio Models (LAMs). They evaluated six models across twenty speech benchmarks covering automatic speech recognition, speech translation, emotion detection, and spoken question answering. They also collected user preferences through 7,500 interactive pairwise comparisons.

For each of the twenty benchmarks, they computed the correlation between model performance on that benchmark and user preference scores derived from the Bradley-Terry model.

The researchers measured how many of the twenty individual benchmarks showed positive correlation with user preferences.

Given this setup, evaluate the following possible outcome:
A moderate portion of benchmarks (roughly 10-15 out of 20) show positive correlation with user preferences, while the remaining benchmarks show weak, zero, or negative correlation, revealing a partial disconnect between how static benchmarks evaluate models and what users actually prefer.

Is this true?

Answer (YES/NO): NO